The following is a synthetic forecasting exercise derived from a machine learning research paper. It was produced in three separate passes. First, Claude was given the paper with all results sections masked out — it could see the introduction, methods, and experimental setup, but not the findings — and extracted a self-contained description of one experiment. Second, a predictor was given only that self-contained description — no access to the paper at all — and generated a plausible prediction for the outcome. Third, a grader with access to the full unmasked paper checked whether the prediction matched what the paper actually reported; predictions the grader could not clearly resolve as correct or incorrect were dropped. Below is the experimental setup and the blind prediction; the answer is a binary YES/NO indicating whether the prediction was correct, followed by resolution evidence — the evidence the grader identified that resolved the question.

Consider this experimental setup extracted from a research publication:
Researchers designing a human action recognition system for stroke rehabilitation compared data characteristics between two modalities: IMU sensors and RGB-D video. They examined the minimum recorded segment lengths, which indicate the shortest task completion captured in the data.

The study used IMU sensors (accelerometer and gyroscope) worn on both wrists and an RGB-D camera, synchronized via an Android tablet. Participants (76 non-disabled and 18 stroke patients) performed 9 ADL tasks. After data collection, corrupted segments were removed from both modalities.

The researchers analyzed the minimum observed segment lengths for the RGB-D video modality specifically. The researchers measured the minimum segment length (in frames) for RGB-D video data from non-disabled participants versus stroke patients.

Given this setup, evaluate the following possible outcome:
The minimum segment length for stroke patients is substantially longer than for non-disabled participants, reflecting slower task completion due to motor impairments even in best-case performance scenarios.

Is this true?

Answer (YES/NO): NO